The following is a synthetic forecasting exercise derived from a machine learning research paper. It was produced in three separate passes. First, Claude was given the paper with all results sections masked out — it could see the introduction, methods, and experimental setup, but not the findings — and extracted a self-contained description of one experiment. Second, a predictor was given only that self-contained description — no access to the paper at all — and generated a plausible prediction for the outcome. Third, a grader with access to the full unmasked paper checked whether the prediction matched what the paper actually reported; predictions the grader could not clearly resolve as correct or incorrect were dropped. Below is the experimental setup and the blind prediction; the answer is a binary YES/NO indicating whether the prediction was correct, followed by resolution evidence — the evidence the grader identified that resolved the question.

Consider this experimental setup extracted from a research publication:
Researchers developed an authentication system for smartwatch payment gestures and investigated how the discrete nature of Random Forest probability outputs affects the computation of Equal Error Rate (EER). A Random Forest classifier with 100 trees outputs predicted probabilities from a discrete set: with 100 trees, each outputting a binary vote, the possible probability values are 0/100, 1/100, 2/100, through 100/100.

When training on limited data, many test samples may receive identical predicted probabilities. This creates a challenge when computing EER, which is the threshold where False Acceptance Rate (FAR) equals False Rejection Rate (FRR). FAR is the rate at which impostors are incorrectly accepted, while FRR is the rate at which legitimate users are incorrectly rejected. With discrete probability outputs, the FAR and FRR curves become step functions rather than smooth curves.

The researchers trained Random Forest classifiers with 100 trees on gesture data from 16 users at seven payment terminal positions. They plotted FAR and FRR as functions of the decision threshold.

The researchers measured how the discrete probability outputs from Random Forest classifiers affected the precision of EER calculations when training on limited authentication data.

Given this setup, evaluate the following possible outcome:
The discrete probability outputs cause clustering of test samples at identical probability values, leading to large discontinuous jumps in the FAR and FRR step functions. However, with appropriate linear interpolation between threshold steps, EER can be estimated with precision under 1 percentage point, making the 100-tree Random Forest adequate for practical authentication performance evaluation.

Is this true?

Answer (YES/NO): NO